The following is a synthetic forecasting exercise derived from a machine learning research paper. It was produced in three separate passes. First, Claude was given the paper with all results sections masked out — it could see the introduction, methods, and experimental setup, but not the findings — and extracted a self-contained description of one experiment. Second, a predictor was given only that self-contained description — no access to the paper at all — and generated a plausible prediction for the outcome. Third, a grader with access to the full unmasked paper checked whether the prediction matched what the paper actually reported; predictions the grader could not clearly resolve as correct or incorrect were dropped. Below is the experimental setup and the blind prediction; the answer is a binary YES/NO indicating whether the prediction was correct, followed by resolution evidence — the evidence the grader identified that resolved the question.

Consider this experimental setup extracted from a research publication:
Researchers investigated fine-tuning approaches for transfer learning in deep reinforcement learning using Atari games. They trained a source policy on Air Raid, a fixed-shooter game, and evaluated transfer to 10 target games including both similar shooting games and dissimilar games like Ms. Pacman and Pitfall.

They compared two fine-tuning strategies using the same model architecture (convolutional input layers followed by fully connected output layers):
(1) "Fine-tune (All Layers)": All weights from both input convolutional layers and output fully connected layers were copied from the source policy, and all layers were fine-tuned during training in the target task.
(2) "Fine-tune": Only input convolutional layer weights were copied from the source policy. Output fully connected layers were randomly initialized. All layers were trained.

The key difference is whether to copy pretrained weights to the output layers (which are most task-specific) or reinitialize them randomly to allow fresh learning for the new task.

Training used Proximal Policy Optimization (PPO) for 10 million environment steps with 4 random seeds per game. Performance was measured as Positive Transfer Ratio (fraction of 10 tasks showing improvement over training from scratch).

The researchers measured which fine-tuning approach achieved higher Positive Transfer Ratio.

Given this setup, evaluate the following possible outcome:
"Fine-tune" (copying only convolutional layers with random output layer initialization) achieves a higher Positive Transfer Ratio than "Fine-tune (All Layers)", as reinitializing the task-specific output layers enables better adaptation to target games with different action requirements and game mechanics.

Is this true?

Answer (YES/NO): YES